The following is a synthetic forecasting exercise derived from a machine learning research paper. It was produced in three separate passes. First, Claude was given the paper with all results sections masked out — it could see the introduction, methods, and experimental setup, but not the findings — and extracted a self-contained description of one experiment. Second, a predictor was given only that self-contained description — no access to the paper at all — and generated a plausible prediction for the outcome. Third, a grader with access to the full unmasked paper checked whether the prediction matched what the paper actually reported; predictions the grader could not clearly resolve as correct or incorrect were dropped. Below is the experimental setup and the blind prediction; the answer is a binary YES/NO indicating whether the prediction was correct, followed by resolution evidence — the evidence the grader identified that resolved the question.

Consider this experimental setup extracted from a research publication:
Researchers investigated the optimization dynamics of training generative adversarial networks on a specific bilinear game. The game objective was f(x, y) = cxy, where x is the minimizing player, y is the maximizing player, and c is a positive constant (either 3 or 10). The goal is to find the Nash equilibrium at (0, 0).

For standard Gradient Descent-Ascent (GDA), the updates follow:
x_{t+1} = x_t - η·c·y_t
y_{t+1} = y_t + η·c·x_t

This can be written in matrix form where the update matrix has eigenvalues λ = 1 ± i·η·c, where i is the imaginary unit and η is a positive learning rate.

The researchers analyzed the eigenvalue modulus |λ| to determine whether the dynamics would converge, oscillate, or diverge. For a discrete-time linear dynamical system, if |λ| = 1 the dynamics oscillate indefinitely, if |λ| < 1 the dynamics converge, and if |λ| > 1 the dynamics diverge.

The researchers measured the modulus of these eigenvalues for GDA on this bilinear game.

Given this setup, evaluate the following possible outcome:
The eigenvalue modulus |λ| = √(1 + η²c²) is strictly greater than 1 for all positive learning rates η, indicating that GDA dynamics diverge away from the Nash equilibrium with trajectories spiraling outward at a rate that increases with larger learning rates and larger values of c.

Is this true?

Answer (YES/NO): NO